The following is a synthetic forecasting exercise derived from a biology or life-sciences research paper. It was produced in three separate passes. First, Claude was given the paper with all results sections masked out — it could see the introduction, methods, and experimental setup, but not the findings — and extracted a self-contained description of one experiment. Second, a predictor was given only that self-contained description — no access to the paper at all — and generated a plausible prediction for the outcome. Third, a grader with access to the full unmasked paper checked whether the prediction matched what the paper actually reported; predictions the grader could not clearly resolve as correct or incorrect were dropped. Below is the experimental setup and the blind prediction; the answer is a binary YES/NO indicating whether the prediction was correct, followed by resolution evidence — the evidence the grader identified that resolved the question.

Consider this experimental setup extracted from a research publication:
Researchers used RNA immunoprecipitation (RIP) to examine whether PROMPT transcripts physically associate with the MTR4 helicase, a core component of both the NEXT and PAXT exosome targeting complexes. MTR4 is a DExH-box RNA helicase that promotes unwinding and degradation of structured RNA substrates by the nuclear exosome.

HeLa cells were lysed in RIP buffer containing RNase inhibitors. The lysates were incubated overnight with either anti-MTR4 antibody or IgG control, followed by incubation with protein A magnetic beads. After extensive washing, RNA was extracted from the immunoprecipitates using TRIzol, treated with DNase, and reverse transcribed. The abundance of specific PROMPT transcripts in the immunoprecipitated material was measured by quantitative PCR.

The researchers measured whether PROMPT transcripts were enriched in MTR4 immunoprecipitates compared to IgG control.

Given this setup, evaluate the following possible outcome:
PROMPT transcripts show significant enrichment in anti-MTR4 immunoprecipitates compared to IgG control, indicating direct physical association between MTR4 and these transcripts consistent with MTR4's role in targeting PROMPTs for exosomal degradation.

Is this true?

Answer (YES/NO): YES